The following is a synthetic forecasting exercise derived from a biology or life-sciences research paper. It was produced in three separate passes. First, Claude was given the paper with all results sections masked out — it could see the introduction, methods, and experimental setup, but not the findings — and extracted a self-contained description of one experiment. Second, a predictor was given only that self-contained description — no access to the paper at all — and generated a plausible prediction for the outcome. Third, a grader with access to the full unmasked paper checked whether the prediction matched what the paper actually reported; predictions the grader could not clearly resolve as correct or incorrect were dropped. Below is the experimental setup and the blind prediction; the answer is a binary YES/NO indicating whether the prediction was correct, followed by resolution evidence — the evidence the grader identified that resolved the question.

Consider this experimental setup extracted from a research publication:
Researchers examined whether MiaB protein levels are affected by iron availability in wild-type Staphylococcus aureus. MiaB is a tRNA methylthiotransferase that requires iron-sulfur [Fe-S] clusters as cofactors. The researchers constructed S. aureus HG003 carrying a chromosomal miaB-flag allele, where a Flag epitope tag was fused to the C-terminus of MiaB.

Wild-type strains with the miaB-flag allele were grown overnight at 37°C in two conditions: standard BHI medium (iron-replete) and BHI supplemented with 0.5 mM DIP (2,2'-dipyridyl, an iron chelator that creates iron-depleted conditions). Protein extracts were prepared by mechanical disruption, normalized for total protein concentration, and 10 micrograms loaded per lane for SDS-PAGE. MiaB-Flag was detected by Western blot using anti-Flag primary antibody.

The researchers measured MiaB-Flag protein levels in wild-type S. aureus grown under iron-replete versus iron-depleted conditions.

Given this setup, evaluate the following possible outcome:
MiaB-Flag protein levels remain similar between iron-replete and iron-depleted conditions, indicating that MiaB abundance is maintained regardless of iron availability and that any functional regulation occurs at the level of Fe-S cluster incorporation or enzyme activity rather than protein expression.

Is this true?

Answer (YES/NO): NO